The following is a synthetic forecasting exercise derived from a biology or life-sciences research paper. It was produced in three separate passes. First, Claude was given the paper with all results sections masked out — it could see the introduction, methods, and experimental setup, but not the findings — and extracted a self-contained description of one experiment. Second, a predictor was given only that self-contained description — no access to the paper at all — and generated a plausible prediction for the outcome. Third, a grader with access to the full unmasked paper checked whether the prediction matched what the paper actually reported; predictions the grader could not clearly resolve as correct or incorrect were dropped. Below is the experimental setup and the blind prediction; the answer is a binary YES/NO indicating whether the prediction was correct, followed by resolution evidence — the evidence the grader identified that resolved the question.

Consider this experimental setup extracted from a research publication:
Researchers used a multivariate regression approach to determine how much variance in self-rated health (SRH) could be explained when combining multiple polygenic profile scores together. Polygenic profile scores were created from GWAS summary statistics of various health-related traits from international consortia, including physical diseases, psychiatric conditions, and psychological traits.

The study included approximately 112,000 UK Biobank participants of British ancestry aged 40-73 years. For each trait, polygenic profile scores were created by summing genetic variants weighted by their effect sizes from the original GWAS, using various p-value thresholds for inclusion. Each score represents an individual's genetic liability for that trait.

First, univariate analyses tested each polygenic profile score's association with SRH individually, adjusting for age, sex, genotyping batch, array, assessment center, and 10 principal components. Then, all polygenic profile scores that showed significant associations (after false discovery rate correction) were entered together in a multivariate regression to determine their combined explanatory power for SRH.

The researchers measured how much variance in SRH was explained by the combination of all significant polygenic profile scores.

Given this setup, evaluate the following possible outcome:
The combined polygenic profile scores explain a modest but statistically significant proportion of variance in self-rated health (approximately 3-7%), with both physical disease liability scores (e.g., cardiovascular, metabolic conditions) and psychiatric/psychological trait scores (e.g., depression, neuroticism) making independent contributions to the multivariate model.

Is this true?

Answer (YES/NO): NO